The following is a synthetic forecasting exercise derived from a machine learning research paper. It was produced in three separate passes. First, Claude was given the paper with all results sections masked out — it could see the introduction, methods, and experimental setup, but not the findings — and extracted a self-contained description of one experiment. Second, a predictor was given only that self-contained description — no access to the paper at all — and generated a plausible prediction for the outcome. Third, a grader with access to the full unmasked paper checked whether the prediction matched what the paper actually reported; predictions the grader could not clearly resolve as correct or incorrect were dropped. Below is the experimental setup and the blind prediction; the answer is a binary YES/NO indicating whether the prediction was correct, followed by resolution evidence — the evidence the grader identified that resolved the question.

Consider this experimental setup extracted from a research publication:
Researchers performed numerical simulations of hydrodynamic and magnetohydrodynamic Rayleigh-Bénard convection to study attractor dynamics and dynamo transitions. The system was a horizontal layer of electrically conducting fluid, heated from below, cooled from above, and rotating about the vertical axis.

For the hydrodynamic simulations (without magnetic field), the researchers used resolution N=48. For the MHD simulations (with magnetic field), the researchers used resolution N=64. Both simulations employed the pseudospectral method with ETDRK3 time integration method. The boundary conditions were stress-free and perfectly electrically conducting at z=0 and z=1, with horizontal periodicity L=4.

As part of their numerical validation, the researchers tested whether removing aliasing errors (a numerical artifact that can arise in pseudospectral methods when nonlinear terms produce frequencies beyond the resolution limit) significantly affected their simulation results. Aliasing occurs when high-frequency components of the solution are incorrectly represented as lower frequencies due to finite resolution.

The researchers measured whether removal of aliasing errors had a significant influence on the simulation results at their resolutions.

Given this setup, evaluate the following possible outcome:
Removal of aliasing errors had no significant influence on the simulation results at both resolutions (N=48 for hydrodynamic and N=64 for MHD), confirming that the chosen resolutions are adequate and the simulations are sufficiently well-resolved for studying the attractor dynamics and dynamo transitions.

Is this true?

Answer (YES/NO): YES